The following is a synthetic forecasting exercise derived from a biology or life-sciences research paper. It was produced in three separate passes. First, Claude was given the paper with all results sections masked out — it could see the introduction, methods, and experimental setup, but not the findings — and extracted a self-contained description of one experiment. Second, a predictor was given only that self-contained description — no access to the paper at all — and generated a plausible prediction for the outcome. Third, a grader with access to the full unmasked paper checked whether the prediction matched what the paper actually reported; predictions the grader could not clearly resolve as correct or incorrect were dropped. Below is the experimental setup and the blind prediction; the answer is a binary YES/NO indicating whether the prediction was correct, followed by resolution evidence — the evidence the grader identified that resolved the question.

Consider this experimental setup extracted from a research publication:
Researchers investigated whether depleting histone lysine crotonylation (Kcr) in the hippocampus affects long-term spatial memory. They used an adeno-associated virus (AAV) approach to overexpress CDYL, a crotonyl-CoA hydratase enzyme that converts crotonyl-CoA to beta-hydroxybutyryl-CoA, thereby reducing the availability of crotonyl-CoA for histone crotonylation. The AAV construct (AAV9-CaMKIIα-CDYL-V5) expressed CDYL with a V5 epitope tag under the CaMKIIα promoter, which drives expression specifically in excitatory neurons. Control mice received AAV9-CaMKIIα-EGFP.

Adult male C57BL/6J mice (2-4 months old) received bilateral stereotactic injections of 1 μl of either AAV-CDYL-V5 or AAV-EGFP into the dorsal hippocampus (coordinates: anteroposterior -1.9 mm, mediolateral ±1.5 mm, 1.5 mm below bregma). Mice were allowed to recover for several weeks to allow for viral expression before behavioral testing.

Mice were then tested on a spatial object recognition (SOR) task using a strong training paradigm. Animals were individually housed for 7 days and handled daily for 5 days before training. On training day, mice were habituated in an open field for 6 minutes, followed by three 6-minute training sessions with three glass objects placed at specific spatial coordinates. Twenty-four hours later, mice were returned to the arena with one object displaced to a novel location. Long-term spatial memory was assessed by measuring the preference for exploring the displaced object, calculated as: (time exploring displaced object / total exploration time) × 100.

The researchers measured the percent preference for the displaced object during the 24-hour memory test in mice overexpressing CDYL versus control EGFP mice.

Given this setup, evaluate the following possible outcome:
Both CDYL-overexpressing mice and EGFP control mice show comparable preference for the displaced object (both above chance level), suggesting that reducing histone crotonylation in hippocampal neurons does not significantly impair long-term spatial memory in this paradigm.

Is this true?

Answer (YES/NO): NO